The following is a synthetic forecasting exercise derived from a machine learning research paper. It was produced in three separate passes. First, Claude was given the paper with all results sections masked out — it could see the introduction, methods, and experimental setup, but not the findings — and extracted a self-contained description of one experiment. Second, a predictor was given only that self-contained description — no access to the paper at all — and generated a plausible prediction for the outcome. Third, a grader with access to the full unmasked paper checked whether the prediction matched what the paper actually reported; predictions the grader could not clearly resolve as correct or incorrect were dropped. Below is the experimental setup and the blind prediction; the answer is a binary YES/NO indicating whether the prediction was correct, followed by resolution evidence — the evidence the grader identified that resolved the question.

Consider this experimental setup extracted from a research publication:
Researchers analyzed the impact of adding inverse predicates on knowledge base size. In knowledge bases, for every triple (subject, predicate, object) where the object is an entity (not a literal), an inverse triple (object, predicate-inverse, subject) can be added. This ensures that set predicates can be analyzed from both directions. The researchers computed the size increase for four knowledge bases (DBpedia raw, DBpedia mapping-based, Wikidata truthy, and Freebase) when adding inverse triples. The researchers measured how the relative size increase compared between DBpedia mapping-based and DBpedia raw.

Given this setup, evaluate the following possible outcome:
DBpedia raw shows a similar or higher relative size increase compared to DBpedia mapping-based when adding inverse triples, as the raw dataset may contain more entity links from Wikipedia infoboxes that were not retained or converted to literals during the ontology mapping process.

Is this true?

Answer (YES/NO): NO